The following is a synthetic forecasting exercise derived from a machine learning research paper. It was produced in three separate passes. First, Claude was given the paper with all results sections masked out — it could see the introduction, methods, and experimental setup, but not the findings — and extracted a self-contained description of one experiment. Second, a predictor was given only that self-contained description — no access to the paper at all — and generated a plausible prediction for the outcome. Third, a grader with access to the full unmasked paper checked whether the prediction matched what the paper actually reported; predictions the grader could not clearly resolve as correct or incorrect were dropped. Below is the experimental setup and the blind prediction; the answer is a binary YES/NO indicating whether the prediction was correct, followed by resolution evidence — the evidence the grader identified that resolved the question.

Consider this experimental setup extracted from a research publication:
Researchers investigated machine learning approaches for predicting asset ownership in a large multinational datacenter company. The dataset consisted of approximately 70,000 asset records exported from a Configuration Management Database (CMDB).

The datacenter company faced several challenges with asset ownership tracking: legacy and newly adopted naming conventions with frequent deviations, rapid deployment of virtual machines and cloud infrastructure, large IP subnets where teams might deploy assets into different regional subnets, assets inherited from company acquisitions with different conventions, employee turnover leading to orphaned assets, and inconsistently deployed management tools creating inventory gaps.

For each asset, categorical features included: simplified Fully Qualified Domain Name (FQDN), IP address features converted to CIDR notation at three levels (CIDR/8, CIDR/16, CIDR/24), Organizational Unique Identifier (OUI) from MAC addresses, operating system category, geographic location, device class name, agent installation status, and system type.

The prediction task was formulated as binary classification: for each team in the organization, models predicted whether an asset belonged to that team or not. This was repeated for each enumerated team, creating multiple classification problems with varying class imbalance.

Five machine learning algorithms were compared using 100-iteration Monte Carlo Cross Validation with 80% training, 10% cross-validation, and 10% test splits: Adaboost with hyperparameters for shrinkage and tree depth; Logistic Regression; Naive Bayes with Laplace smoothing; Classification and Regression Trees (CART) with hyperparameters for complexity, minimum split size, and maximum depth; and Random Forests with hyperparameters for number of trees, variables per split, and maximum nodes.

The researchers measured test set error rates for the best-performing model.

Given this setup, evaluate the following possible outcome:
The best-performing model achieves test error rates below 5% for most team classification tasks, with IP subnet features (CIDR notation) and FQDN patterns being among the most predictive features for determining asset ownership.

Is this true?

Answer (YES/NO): YES